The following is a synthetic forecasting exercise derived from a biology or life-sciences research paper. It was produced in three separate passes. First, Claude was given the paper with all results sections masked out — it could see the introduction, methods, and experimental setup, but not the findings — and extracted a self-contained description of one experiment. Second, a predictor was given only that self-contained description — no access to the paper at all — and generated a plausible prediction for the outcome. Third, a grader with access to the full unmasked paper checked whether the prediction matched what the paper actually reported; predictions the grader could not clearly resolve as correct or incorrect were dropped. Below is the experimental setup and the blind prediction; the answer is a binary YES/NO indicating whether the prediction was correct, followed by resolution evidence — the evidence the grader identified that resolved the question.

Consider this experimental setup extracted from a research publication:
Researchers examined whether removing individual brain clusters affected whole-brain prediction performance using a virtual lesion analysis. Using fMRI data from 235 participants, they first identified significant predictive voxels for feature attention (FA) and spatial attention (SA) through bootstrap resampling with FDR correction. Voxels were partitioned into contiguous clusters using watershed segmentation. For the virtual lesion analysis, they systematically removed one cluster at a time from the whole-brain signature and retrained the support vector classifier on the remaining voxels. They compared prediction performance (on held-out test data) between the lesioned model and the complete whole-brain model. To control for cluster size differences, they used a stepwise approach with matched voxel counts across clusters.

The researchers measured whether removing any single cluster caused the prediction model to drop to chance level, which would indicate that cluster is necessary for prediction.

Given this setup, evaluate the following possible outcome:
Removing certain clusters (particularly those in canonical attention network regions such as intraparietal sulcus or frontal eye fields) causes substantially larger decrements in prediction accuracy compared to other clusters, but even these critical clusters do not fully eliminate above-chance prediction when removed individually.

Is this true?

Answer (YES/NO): NO